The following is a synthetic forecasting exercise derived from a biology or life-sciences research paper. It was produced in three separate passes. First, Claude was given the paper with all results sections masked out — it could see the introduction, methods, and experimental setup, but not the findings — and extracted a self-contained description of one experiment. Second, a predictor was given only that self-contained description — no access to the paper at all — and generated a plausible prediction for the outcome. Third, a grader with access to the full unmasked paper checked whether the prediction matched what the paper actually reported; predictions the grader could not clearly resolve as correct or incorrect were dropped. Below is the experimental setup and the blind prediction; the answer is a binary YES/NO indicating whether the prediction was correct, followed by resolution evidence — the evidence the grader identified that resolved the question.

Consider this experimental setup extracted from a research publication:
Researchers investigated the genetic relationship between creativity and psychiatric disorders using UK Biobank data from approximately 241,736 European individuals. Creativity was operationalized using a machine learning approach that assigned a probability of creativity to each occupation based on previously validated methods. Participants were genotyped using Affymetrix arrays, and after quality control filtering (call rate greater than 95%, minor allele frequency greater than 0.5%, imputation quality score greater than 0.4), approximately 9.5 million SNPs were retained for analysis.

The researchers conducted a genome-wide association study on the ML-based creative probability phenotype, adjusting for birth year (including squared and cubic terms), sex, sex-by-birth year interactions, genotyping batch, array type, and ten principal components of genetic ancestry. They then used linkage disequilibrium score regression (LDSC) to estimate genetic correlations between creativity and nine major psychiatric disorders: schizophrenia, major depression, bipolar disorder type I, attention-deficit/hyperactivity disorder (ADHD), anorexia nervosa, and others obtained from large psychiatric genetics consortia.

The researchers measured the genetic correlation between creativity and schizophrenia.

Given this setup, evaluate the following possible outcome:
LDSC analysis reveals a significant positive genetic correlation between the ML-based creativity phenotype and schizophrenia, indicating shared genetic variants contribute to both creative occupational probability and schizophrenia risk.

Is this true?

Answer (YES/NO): NO